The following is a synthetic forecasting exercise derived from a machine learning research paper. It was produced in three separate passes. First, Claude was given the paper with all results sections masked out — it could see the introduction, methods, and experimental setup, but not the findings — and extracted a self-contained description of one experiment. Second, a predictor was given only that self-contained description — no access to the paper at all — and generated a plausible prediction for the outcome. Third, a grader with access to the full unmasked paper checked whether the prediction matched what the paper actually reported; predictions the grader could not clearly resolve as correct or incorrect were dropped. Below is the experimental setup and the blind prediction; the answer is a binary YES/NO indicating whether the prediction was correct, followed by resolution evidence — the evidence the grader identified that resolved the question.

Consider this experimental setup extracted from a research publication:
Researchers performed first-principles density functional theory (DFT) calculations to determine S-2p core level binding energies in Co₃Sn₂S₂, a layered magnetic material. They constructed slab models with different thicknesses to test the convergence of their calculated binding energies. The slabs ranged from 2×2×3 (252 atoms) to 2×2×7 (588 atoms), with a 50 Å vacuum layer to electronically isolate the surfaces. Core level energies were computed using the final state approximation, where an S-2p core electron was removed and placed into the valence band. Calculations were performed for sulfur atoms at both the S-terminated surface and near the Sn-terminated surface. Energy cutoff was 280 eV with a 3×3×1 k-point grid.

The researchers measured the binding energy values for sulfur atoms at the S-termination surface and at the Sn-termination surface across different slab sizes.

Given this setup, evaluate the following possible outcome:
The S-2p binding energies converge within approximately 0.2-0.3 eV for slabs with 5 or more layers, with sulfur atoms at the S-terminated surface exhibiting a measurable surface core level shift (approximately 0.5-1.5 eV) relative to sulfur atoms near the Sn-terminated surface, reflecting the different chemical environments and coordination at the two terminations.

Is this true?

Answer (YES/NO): NO